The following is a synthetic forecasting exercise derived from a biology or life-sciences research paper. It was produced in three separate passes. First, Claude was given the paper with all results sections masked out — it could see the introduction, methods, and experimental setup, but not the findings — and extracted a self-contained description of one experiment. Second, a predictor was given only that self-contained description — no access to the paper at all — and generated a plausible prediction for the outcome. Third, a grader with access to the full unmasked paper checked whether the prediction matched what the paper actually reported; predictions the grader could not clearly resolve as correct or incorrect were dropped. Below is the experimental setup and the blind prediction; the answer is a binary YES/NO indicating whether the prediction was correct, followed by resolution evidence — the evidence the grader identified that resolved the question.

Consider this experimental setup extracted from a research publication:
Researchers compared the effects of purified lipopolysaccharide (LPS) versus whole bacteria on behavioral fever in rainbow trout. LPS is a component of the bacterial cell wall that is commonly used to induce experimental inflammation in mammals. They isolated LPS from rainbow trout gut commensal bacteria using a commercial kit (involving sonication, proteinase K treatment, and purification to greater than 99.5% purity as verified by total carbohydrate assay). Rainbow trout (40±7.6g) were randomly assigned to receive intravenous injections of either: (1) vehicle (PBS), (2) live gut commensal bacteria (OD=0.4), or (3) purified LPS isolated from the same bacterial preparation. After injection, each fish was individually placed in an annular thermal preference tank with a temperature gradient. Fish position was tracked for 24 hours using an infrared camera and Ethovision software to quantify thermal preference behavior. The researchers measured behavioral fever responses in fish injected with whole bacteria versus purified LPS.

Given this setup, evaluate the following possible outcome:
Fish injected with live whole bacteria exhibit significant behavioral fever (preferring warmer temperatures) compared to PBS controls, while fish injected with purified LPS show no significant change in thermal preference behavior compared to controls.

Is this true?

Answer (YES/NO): NO